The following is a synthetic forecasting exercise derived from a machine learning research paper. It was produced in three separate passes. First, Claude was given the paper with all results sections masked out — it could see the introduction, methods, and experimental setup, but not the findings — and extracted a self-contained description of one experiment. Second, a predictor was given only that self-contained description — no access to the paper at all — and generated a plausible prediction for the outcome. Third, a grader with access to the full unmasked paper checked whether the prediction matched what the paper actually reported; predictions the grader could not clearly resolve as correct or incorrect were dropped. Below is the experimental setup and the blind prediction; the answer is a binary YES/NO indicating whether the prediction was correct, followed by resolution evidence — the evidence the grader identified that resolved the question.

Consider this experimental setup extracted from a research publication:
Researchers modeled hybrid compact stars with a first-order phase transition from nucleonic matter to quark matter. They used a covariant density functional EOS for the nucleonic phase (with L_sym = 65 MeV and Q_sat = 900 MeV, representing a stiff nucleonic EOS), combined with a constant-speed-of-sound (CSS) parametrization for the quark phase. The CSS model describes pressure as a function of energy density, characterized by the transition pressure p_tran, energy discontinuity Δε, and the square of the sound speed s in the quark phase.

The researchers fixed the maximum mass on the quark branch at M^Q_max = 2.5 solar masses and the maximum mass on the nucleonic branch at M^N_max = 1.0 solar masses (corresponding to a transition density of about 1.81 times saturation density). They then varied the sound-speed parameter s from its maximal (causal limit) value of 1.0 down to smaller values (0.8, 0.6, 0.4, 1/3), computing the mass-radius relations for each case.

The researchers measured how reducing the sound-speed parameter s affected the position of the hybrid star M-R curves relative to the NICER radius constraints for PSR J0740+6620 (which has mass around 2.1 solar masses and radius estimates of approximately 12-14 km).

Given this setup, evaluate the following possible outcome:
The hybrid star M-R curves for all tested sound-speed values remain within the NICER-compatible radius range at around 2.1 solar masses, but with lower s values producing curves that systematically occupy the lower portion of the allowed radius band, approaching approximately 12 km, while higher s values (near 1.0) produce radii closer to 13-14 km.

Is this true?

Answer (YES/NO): NO